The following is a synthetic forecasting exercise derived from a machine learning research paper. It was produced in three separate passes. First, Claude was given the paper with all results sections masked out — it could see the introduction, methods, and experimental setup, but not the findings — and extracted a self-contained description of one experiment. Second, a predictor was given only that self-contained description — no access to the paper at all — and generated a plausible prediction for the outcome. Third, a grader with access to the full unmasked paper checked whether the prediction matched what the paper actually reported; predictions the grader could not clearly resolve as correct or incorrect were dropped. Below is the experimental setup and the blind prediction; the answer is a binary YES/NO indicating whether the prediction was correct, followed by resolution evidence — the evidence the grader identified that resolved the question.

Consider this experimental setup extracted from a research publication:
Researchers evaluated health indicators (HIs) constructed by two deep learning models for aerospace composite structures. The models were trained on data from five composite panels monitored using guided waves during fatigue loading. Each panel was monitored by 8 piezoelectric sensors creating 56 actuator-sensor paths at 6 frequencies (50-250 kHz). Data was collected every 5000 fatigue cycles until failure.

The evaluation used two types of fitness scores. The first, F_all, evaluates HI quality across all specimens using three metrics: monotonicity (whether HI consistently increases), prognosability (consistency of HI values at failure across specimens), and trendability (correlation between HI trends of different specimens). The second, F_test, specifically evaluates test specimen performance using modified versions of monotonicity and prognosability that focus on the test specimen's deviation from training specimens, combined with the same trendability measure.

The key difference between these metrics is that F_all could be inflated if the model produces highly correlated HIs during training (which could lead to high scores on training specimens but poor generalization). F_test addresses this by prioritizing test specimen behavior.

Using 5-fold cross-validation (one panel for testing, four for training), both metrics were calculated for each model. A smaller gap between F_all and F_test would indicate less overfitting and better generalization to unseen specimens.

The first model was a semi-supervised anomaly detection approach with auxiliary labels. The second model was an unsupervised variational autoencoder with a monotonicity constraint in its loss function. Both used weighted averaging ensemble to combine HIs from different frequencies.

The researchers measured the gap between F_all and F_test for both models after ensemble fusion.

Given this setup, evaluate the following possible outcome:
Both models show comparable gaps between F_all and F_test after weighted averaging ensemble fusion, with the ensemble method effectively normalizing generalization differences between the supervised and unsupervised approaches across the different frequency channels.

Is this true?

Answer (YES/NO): NO